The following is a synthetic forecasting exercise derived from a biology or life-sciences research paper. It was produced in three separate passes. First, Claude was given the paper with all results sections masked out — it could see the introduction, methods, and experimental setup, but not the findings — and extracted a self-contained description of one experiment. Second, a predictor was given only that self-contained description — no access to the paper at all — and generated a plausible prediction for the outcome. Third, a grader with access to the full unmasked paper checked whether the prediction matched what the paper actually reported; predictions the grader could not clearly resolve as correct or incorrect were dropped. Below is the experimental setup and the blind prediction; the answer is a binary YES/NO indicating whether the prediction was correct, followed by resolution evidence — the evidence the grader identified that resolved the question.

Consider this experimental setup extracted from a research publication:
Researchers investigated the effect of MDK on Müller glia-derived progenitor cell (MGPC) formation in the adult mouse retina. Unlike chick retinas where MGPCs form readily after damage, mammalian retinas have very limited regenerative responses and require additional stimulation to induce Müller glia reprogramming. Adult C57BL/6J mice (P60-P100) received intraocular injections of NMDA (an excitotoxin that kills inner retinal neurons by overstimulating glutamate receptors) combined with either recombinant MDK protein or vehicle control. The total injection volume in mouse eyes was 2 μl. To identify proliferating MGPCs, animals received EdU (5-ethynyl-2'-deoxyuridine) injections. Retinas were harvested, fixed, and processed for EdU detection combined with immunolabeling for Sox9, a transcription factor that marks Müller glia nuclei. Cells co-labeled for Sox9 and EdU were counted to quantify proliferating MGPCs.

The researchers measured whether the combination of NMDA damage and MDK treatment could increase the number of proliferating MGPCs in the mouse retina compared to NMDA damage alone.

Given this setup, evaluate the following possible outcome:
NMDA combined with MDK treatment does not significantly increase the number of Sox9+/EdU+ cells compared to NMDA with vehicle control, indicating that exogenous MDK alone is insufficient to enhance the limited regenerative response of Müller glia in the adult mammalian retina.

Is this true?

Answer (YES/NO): NO